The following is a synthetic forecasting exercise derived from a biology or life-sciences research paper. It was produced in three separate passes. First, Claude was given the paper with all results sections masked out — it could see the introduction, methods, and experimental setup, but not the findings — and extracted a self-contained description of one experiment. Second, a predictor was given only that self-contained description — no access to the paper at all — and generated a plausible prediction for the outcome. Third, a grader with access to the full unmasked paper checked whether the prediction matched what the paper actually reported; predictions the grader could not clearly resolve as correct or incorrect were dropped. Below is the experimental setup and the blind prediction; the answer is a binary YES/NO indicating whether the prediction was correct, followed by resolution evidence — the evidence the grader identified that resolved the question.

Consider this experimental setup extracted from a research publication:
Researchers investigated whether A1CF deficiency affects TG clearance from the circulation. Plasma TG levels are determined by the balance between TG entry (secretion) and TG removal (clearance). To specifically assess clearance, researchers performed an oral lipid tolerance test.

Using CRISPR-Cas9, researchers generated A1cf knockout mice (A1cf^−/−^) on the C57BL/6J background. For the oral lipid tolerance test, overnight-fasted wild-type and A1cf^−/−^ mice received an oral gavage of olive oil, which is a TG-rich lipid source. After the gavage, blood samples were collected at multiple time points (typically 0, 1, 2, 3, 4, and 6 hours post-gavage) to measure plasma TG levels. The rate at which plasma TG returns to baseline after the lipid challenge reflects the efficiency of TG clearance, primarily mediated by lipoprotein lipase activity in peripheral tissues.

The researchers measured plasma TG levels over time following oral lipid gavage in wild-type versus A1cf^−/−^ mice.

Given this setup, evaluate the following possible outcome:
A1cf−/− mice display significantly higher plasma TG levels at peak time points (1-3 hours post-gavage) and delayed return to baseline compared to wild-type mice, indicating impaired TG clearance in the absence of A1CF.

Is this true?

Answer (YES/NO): NO